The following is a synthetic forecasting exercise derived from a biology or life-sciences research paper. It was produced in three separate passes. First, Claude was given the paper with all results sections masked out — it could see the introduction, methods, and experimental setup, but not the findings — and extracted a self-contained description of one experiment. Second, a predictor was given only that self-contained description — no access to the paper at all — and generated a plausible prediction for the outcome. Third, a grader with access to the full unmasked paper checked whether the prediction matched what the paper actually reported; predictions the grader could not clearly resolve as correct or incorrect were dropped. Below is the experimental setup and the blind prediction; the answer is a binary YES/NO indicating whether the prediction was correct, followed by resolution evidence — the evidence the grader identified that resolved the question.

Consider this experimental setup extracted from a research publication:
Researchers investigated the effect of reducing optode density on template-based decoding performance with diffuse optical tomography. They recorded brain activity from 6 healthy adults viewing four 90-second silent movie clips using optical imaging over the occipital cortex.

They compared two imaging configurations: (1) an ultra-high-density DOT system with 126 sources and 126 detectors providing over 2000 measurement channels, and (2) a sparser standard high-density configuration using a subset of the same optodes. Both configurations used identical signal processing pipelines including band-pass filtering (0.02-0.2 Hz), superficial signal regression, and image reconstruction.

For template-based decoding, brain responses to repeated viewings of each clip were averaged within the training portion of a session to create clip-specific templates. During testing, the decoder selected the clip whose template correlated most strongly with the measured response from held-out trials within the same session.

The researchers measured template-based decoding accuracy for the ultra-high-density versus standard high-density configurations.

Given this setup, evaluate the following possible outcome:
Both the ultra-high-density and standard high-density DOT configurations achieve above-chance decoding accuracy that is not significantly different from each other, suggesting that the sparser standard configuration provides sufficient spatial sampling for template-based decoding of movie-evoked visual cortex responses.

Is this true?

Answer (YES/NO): NO